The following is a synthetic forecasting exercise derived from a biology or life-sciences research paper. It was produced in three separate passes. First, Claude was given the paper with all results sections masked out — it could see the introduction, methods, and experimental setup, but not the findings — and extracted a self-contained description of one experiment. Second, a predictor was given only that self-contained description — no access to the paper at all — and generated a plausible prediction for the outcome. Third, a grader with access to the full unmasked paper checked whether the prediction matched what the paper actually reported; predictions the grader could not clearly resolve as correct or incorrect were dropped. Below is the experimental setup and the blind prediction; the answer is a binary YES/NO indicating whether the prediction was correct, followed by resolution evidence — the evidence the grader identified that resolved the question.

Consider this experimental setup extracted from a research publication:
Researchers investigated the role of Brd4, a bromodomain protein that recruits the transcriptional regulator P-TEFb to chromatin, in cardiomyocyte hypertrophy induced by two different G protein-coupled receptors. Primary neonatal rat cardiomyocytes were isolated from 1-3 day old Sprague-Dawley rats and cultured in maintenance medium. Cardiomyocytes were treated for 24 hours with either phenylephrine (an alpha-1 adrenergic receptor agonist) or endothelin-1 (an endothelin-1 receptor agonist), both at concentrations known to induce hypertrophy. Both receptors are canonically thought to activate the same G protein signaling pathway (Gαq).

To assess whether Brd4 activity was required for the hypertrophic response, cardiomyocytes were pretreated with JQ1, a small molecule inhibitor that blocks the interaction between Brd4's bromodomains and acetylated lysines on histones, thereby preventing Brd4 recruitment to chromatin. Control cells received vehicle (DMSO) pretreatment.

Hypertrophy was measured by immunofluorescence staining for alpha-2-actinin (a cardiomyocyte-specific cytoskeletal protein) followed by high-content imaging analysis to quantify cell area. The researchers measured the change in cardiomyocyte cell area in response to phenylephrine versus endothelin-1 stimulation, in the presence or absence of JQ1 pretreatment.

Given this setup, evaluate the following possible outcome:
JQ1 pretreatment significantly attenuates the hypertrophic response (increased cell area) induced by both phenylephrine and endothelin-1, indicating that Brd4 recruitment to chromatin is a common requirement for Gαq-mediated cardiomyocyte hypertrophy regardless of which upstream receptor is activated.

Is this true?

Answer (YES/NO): NO